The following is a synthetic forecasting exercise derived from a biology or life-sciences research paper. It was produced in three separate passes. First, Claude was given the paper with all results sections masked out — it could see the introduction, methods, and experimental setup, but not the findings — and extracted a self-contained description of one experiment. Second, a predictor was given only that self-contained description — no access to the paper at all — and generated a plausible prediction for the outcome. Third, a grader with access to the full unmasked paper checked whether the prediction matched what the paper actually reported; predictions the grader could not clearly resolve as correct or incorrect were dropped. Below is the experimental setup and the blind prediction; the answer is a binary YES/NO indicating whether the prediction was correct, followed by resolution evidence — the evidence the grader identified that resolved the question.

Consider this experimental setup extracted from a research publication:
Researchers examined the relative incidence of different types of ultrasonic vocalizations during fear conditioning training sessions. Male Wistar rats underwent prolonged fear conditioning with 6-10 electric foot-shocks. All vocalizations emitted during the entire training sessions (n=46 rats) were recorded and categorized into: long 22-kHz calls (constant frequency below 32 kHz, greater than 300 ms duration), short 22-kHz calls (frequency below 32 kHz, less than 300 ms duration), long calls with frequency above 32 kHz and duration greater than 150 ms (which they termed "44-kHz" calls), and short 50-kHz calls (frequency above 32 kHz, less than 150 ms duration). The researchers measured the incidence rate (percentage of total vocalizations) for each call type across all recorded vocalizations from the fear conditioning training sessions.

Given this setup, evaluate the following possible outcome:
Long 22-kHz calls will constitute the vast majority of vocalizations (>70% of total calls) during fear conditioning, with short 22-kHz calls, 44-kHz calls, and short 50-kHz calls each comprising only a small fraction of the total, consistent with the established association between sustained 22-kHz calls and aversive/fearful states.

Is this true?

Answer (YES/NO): NO